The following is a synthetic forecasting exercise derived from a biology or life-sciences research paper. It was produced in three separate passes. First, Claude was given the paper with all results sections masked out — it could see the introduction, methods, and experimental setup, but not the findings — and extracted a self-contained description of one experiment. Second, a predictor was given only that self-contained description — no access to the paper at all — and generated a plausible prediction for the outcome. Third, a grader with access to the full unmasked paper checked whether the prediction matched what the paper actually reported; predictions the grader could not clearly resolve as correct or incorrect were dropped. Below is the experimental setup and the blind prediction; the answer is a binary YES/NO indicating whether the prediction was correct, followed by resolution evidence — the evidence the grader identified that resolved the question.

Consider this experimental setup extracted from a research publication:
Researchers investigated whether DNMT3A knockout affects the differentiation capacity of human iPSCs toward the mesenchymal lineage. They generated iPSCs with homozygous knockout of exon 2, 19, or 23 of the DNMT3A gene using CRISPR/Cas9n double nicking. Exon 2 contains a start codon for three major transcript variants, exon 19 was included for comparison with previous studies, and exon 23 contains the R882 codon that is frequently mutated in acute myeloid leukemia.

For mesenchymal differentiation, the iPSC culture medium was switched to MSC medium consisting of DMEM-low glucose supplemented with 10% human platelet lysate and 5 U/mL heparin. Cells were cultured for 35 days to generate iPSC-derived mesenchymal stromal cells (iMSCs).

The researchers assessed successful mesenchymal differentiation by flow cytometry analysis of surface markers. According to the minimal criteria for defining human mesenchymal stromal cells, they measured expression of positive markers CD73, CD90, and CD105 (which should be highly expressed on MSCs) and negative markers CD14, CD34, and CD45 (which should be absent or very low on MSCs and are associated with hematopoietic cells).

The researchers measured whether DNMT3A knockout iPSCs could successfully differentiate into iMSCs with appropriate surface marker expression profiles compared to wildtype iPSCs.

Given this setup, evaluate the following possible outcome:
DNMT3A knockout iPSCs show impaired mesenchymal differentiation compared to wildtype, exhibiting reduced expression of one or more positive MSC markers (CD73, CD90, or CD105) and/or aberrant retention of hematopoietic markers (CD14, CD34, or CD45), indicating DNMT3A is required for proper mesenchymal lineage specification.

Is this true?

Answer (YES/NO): NO